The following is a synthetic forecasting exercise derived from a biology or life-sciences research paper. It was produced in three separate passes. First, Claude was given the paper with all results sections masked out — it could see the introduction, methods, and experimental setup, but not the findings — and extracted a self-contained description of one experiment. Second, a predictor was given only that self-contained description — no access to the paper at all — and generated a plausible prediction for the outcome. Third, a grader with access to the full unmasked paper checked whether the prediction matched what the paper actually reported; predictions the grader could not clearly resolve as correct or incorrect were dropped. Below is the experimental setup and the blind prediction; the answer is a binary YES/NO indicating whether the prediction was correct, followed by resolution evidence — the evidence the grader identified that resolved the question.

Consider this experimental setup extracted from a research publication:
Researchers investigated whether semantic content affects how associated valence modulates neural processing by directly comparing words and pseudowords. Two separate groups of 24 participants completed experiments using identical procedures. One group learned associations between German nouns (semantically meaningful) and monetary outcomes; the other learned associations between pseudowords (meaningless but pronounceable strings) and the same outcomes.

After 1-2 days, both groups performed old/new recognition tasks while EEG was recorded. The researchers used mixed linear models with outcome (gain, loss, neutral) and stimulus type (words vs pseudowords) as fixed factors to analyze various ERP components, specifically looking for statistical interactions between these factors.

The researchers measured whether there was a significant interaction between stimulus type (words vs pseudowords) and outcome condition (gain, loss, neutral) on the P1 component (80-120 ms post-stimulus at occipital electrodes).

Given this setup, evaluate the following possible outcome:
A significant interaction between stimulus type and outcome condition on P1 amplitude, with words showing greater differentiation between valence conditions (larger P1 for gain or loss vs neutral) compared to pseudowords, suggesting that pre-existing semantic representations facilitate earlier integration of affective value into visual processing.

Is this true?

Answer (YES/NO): NO